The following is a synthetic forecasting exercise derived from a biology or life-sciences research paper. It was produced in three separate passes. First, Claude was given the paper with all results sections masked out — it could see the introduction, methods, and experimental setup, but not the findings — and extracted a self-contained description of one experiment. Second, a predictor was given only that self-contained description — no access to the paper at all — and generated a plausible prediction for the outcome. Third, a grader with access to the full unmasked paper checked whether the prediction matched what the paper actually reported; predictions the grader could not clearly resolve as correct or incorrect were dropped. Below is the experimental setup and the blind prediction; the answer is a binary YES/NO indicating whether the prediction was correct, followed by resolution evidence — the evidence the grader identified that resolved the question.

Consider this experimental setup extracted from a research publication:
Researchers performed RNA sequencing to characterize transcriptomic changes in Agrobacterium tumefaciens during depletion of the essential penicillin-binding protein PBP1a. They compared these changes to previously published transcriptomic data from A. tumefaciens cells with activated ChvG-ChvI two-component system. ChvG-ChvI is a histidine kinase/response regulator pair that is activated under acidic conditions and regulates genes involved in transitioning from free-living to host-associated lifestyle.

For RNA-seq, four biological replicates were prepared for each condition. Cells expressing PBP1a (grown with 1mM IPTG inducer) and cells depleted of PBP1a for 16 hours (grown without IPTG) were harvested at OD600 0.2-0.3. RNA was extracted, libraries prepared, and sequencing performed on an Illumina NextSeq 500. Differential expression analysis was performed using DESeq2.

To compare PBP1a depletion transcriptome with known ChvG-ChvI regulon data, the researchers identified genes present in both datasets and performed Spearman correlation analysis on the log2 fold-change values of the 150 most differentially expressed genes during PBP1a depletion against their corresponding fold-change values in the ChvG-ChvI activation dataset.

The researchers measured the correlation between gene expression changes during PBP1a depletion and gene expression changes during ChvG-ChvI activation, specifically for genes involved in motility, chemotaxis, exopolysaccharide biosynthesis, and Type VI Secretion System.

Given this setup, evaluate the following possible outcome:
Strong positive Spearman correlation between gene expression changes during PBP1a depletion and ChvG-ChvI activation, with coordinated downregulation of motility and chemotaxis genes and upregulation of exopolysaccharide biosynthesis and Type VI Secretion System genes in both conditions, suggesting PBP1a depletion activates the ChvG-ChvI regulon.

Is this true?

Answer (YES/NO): YES